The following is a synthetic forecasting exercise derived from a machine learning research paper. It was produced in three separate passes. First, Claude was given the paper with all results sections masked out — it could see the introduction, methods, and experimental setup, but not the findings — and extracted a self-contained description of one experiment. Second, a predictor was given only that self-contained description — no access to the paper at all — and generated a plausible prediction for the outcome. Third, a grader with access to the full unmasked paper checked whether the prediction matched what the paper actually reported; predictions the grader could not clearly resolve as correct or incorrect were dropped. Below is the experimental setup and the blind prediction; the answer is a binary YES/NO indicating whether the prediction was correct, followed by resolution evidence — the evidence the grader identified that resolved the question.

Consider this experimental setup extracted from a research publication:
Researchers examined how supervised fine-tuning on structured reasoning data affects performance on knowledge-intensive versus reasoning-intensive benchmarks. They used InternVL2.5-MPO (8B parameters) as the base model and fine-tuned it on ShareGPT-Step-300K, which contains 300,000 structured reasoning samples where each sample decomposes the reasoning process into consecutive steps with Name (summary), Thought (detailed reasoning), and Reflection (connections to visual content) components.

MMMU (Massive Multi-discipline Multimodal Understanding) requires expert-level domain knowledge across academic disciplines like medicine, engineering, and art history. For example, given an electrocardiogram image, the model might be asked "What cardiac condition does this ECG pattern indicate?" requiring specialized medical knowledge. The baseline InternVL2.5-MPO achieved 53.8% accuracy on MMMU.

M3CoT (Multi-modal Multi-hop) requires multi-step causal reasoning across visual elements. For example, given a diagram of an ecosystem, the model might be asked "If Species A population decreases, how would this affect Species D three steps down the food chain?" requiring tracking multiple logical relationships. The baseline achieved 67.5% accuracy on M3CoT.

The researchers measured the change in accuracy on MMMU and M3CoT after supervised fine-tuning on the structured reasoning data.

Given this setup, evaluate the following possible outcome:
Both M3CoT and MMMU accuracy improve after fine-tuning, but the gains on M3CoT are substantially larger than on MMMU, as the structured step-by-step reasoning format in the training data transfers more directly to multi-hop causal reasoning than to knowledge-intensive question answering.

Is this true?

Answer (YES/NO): NO